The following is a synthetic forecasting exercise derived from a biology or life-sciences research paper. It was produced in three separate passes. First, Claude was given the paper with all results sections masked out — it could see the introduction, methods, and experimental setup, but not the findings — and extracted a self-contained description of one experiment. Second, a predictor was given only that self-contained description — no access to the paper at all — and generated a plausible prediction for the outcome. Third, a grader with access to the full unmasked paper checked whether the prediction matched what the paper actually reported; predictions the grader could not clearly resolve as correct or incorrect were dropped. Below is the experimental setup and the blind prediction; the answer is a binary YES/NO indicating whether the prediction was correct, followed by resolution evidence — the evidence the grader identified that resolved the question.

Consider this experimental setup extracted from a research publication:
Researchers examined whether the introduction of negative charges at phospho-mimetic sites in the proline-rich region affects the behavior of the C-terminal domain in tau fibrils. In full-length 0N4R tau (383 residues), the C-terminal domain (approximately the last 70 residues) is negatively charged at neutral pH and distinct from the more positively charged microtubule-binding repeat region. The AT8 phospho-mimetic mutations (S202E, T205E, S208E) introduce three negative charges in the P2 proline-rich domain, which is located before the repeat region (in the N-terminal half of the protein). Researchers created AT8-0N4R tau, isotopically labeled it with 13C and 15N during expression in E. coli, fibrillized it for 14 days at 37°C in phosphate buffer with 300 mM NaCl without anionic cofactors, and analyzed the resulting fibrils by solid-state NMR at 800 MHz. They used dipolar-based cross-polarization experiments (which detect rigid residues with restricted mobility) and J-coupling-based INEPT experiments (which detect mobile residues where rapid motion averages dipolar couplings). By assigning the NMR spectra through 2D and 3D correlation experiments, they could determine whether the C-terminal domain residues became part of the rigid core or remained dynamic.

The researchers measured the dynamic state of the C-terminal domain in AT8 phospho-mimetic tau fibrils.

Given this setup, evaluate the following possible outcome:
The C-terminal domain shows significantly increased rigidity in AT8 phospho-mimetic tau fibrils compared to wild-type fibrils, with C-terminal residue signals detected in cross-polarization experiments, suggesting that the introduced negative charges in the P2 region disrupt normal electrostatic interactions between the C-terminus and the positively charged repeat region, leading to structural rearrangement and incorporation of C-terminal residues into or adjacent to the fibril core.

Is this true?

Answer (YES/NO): YES